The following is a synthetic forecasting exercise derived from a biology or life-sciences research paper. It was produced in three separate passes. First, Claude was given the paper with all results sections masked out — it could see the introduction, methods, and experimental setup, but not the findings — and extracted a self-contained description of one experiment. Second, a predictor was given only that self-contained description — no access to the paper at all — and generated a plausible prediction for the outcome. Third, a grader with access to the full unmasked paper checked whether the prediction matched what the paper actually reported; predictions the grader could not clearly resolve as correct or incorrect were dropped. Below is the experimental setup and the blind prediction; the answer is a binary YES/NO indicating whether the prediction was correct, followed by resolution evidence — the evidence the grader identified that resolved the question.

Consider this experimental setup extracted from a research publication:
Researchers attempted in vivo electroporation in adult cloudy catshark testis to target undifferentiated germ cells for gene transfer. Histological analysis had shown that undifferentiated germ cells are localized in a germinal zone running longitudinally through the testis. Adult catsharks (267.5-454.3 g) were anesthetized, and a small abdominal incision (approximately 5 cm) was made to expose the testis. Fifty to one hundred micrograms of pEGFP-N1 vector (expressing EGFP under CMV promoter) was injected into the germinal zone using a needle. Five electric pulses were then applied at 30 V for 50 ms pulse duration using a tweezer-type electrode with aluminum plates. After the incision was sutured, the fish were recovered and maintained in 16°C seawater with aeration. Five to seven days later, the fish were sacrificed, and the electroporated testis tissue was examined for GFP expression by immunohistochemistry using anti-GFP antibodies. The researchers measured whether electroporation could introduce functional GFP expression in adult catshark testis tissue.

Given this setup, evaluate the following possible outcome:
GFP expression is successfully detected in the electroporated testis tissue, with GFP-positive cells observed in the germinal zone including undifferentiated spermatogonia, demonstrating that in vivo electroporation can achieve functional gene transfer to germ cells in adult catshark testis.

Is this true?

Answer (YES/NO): NO